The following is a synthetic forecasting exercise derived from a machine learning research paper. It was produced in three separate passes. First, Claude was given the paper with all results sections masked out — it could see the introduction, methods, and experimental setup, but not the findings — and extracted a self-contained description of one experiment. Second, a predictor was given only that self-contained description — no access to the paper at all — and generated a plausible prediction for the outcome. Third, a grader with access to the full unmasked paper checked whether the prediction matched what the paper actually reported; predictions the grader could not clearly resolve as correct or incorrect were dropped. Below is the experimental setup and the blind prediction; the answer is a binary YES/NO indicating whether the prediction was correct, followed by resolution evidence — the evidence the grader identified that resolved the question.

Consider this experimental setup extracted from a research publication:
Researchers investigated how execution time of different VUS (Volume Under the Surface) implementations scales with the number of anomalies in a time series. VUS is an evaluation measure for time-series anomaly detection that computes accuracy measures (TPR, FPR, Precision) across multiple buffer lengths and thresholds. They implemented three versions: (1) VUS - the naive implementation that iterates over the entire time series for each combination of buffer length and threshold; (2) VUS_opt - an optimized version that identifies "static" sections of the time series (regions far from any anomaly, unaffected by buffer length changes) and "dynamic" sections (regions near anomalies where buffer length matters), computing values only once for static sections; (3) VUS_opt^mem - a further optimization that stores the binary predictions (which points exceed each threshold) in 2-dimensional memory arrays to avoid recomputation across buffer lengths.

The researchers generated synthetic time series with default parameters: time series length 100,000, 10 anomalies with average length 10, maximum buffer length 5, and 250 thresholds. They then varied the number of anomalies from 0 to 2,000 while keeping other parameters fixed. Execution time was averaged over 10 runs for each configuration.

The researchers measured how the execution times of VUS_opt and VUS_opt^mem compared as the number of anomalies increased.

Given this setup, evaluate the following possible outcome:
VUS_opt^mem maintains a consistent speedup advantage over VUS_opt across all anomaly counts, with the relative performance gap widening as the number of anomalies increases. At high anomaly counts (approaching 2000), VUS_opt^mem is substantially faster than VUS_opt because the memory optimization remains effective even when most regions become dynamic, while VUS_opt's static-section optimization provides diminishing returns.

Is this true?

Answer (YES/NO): NO